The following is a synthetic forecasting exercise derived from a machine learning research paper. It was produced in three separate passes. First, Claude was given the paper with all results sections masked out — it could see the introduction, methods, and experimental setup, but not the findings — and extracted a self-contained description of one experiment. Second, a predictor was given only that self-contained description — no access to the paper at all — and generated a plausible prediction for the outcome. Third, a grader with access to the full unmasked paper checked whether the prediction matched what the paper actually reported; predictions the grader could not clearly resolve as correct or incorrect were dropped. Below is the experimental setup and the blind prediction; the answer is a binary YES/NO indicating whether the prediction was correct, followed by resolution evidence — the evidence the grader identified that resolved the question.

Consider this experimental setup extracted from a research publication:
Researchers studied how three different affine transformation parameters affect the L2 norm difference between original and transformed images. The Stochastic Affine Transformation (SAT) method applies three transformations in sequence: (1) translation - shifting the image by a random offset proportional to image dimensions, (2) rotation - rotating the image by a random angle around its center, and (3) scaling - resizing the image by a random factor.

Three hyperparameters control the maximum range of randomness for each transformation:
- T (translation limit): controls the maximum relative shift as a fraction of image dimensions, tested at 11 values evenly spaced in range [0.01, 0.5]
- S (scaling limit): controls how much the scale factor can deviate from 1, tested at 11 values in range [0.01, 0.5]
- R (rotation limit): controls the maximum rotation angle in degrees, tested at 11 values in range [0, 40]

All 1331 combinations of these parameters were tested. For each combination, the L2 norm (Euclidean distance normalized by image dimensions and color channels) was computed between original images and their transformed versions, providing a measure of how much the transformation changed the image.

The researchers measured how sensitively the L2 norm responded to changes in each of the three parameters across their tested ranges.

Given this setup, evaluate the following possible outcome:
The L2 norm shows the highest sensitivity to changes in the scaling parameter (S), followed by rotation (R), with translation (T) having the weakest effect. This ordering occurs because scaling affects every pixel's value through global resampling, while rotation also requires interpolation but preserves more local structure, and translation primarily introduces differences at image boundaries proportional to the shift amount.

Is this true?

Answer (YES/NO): NO